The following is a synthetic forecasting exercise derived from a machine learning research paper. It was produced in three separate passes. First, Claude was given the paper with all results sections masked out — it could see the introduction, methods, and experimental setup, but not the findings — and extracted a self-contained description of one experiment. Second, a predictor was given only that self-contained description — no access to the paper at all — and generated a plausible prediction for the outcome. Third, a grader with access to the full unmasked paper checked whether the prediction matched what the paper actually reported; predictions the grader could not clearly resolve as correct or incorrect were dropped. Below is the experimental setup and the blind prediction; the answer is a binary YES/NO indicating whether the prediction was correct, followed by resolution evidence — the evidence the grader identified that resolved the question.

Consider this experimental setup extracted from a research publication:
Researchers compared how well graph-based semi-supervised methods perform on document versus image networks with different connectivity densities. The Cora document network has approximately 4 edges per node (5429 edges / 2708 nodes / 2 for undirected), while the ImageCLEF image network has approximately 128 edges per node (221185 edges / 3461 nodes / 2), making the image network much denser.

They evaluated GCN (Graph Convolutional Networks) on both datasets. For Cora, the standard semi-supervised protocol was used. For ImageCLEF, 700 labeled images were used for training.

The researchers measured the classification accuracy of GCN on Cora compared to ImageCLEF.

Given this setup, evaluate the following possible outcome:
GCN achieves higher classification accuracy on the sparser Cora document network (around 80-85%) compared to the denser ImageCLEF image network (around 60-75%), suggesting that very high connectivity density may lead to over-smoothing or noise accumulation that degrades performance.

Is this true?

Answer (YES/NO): YES